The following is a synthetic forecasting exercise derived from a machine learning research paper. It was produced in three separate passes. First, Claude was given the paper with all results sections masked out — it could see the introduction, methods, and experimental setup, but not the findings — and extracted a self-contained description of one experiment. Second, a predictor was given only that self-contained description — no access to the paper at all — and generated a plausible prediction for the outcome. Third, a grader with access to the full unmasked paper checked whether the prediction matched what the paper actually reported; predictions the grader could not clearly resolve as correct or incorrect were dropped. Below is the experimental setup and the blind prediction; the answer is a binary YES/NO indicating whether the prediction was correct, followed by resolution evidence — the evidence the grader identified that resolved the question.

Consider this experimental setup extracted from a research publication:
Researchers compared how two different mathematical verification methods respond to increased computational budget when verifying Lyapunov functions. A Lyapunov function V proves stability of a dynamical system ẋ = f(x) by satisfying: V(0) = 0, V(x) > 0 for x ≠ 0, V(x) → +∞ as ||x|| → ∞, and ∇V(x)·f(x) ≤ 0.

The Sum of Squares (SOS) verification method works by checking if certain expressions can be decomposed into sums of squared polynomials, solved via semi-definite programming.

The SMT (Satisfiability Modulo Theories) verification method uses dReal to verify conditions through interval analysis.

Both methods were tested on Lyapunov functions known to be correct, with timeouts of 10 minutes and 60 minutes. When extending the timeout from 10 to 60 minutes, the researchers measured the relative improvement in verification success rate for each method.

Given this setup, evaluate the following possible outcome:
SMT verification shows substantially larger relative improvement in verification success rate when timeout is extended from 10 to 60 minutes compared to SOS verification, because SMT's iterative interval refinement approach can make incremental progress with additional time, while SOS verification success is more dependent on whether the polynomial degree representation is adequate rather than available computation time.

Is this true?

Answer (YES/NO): YES